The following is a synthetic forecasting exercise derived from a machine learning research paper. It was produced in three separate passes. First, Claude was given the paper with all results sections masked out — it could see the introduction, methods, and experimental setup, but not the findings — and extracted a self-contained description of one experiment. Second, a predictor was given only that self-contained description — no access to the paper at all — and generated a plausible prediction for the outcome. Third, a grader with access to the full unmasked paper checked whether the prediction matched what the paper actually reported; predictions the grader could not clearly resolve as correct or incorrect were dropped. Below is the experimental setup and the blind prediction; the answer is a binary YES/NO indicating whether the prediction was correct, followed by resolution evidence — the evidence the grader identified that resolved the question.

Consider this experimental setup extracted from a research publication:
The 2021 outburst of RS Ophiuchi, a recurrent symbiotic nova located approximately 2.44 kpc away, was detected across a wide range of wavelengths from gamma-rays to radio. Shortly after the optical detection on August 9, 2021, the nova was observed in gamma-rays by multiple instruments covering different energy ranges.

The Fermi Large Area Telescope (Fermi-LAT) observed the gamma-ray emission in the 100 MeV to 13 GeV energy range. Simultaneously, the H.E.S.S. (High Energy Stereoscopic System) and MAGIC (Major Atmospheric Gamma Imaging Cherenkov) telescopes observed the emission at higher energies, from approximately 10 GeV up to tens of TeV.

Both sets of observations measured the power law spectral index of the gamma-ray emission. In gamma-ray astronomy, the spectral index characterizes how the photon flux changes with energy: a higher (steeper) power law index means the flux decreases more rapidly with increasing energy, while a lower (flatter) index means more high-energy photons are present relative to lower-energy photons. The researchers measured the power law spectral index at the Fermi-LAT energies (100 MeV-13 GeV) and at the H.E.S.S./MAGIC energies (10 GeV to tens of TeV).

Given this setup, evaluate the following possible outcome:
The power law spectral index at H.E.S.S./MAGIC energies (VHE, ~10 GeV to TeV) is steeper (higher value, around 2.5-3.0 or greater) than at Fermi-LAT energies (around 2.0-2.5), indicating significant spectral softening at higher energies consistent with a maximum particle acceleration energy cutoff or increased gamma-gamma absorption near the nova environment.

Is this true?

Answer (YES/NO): NO